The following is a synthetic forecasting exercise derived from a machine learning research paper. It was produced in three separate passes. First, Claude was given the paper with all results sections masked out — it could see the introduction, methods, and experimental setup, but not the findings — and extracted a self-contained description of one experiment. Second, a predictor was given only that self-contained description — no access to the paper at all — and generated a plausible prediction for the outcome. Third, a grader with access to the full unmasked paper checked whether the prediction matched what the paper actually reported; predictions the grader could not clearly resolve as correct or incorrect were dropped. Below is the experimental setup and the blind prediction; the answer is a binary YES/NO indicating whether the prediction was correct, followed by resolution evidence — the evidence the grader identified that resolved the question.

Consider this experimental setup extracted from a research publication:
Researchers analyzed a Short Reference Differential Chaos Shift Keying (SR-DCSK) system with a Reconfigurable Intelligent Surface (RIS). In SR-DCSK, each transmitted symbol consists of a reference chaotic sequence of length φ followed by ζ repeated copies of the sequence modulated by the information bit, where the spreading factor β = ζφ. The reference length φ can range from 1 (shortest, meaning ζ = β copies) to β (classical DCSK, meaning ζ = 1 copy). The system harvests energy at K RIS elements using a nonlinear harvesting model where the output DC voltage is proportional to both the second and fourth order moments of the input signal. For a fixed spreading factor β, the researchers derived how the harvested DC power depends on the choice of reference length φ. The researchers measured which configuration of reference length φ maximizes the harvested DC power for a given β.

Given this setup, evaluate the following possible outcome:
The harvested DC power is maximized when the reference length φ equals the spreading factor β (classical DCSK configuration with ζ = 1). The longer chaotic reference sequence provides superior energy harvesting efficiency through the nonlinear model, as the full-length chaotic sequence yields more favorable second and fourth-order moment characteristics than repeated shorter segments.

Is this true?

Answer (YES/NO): NO